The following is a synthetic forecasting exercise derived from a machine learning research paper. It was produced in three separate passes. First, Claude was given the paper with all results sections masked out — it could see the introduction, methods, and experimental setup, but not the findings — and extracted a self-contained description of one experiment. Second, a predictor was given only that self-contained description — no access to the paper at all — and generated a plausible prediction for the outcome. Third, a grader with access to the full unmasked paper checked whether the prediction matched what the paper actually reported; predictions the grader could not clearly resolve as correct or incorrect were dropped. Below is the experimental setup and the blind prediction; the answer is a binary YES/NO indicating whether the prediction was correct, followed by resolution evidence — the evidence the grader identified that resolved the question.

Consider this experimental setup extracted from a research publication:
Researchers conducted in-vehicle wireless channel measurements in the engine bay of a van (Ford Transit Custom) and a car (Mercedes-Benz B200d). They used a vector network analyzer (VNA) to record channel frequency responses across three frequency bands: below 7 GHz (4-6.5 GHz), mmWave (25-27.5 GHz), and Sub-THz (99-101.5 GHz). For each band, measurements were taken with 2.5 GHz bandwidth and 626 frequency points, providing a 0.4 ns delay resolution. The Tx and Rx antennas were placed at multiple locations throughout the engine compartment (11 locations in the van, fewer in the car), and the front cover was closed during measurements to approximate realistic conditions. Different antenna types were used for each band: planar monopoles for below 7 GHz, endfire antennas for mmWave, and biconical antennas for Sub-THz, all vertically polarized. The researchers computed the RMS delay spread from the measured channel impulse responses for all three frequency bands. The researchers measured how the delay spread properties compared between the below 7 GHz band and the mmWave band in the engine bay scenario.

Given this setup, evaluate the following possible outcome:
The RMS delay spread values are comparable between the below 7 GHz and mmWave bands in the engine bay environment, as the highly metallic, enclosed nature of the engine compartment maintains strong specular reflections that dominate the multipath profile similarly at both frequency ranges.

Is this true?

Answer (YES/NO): YES